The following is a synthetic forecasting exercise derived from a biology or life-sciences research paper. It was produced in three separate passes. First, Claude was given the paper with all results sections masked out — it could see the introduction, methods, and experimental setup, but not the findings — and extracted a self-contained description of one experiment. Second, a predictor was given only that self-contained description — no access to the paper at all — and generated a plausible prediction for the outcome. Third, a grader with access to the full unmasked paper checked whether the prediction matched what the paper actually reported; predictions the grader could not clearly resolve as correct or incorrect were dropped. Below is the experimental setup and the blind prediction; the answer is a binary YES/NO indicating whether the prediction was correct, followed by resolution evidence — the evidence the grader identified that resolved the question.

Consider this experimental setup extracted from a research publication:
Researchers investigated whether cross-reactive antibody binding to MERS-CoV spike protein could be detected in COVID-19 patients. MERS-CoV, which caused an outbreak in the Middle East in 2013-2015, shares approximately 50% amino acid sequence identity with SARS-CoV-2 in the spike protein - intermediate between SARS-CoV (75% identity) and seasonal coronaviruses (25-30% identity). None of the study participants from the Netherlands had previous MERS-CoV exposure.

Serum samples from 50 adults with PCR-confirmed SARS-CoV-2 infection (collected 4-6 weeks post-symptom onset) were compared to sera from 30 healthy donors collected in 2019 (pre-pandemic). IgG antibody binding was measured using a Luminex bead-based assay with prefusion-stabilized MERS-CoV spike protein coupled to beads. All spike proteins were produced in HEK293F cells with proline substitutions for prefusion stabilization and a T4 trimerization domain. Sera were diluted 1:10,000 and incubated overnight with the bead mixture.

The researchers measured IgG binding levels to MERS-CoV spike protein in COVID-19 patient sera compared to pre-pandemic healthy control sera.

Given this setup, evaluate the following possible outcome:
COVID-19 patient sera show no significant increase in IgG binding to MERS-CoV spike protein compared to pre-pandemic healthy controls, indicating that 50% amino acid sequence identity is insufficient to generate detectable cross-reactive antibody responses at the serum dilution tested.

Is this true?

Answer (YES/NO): NO